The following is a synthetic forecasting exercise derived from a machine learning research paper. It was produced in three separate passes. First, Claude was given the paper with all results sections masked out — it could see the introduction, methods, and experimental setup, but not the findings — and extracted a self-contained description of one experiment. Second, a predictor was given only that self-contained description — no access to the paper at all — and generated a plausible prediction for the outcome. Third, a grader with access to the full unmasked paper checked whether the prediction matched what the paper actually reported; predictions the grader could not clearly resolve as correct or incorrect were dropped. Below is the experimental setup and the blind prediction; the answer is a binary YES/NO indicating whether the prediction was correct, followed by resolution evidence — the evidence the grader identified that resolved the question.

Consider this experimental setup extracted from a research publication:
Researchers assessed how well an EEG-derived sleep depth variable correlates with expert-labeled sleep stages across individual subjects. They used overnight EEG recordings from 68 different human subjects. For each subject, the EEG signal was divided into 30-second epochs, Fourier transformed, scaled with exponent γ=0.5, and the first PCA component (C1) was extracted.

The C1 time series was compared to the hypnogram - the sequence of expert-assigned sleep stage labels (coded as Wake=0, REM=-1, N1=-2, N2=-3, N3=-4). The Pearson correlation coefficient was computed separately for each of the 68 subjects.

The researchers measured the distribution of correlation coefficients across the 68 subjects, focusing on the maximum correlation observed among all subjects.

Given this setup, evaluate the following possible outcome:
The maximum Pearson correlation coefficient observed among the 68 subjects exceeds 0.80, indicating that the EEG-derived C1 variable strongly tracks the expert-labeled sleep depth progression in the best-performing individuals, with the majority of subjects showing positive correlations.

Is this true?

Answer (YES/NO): NO